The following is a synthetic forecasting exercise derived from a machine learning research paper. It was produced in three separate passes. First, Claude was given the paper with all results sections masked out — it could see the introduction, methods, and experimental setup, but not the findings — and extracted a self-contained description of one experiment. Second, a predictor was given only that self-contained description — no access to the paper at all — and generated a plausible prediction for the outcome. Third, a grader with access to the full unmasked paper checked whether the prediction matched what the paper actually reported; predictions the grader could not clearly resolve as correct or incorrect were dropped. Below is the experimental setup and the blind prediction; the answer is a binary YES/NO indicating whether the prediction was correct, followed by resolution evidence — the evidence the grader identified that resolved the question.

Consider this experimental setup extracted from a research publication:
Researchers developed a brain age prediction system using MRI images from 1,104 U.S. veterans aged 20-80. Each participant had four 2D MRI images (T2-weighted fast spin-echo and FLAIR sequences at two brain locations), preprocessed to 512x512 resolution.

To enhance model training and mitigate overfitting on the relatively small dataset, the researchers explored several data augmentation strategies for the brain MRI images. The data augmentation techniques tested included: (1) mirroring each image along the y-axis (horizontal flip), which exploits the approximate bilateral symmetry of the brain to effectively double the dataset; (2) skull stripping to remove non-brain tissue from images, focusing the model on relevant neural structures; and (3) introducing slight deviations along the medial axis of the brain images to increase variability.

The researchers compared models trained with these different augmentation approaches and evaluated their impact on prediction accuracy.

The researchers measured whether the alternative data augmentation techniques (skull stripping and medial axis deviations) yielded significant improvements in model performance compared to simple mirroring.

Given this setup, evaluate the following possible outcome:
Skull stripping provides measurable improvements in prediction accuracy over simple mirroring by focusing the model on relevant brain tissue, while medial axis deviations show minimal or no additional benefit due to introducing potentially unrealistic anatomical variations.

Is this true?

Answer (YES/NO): NO